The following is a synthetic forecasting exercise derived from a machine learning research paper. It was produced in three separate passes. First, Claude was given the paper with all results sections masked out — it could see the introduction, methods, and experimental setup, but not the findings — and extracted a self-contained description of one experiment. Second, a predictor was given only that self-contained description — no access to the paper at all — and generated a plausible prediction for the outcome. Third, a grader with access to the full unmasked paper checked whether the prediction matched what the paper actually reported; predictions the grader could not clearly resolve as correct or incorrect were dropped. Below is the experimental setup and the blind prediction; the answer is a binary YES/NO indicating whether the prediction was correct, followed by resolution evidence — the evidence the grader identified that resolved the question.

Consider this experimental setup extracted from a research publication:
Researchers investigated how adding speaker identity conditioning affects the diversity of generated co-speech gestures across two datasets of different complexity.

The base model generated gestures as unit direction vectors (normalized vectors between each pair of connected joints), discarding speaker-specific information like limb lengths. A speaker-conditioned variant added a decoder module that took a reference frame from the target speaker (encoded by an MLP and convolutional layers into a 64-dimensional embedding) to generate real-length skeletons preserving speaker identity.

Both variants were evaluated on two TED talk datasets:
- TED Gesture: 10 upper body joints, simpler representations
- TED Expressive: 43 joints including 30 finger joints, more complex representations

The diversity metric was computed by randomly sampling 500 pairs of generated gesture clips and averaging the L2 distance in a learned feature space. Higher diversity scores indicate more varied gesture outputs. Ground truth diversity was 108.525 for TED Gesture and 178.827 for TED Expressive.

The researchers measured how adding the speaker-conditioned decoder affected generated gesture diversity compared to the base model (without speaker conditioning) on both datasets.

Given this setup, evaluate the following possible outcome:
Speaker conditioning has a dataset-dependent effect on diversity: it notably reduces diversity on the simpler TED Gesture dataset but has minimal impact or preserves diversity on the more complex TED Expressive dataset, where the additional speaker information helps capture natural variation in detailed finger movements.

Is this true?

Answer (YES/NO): NO